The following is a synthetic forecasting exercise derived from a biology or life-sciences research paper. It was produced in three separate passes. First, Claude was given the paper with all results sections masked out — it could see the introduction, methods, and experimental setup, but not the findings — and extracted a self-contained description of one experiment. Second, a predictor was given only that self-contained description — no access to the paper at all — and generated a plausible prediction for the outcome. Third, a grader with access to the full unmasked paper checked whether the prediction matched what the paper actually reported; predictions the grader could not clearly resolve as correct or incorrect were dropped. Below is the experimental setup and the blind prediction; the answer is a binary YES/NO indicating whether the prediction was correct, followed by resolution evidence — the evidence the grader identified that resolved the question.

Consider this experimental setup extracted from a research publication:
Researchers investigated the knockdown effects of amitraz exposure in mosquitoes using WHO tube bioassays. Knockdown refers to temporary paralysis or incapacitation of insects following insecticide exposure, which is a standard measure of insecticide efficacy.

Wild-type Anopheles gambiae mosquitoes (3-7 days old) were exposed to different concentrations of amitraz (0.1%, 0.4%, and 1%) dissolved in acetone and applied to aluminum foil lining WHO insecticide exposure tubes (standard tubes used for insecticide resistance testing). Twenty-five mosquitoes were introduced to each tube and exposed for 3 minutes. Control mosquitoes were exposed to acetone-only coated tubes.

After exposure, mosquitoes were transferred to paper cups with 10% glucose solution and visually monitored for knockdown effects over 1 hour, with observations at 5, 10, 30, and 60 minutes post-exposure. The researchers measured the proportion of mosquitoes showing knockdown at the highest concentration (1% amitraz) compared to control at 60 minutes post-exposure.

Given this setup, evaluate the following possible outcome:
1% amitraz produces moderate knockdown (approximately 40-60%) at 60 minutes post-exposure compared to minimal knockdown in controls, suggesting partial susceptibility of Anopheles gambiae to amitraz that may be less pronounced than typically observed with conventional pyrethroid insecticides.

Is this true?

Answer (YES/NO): NO